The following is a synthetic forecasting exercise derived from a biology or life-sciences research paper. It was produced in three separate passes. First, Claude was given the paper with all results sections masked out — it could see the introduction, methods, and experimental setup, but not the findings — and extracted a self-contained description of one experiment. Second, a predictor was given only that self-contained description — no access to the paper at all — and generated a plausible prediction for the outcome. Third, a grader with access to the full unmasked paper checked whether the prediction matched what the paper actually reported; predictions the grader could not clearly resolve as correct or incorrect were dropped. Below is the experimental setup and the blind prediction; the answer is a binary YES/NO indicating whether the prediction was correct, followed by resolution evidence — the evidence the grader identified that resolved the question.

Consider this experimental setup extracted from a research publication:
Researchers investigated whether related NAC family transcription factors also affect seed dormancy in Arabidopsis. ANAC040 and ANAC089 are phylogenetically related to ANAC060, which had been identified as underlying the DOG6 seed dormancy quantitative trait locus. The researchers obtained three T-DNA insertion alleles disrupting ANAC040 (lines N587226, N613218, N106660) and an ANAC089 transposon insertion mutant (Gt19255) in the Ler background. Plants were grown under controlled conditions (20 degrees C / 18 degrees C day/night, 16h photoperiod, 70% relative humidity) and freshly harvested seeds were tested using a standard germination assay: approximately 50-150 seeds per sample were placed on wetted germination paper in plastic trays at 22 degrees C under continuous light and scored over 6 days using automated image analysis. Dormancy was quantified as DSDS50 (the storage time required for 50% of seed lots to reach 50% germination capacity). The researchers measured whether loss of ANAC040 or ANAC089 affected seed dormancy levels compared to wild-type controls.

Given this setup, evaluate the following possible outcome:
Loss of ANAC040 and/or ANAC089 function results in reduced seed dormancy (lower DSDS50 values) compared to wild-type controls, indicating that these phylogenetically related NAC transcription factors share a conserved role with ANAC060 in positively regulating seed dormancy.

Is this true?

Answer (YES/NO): NO